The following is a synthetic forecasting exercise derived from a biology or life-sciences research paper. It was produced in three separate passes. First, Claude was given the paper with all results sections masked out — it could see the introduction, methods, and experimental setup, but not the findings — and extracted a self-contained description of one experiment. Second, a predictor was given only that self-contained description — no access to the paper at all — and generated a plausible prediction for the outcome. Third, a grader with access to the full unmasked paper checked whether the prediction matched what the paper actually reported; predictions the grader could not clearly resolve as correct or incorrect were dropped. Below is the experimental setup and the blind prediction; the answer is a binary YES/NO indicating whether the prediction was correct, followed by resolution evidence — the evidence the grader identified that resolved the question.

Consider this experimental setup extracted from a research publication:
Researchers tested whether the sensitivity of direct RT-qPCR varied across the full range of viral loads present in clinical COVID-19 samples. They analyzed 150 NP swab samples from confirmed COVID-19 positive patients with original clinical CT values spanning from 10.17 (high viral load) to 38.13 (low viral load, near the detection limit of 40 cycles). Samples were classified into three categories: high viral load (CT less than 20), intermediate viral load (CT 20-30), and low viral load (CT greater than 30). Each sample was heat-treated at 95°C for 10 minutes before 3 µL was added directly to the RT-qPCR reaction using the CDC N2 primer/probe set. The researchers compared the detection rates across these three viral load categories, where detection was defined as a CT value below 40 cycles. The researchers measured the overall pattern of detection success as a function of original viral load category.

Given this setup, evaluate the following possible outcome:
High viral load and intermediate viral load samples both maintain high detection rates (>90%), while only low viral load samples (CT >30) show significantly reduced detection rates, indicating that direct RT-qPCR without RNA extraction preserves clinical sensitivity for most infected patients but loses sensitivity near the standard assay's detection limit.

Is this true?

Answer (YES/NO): YES